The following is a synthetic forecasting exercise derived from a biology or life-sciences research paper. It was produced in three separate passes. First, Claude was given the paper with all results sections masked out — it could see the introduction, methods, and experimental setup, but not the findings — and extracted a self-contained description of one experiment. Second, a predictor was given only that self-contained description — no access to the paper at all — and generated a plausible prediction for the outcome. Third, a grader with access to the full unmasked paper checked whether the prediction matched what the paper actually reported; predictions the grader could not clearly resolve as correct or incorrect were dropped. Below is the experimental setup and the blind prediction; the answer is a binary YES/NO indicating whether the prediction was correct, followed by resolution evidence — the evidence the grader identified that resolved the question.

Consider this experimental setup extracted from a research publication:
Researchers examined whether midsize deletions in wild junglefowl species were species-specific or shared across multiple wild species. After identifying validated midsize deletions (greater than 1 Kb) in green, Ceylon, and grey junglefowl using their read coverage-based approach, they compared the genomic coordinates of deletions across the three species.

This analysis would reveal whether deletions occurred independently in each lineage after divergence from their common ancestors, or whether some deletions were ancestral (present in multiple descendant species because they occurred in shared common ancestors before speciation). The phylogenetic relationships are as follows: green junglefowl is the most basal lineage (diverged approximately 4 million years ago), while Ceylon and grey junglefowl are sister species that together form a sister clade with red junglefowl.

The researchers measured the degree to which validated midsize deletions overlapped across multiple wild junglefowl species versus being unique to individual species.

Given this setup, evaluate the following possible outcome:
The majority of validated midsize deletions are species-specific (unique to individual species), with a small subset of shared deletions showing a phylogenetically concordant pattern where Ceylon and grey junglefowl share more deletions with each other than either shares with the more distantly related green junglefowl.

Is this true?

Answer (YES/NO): YES